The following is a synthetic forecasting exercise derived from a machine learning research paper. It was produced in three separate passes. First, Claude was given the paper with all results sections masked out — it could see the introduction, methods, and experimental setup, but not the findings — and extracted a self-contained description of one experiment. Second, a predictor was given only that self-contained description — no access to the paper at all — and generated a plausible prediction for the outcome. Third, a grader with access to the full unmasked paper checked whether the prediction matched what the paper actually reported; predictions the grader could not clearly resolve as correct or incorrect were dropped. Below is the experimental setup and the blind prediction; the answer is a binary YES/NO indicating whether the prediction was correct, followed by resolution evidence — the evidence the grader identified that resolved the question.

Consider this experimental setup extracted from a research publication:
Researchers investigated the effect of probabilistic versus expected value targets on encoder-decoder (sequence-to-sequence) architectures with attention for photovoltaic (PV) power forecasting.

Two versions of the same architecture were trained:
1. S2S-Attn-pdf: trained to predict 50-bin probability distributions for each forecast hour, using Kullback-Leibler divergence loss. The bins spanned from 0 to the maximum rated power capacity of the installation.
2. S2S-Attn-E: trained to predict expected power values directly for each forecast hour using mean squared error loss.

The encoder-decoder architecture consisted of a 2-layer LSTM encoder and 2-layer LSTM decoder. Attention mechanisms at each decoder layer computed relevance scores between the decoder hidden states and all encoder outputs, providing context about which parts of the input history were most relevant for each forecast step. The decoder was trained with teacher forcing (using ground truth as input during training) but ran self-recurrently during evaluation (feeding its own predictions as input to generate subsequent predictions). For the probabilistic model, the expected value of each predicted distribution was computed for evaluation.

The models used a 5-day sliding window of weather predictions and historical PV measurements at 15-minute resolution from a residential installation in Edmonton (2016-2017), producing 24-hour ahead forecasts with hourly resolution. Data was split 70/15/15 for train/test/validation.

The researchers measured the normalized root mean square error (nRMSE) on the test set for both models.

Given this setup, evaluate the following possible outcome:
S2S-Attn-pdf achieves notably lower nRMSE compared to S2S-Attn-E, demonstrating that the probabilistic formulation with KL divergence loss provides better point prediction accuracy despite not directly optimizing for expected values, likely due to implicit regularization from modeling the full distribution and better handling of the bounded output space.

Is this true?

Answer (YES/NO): YES